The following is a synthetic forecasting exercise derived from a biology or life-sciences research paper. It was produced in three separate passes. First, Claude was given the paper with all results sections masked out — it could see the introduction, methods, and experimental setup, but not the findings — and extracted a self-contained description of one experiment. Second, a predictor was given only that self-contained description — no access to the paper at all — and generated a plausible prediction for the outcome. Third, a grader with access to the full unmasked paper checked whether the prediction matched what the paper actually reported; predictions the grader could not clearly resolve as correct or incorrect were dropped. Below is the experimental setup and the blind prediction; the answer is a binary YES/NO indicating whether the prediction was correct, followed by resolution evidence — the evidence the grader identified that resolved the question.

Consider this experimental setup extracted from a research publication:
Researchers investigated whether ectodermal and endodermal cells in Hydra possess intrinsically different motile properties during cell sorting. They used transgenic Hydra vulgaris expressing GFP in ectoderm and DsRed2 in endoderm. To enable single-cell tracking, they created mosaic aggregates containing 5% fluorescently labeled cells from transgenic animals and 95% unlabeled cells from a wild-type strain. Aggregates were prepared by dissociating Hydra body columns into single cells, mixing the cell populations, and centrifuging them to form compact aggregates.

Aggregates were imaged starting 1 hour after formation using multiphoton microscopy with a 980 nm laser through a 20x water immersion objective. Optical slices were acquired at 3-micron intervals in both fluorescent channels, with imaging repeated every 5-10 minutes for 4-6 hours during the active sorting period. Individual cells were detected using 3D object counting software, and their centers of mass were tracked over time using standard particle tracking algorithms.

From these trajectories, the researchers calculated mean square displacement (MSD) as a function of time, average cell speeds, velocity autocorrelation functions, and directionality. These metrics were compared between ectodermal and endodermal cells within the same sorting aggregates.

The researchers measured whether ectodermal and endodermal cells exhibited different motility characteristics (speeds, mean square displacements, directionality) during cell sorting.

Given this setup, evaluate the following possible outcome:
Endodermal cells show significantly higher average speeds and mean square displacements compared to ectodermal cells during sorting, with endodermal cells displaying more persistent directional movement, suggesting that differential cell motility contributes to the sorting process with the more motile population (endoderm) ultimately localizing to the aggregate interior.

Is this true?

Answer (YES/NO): NO